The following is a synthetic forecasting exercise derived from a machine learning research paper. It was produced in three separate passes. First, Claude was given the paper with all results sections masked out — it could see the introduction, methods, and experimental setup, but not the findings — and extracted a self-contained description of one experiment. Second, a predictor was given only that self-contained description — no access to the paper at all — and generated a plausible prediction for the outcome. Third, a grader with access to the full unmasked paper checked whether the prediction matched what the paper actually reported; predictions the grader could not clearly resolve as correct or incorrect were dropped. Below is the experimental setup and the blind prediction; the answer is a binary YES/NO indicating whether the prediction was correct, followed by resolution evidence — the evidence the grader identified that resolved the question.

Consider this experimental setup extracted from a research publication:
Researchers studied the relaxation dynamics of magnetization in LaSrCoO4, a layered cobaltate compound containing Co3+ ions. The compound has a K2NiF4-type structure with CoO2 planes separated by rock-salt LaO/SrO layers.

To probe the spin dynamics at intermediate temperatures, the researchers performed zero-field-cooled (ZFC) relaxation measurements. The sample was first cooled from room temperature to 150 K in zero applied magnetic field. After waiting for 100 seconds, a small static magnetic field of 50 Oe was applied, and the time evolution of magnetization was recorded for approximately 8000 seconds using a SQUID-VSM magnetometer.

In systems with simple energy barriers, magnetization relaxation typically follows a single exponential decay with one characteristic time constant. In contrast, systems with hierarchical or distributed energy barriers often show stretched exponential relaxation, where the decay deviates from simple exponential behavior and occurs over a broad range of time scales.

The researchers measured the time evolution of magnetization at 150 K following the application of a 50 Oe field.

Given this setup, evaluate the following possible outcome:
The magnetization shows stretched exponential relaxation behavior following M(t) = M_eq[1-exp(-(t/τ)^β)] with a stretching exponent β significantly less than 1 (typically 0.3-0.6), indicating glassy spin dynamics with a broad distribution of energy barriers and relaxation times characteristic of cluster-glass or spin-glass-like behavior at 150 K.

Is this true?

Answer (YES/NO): YES